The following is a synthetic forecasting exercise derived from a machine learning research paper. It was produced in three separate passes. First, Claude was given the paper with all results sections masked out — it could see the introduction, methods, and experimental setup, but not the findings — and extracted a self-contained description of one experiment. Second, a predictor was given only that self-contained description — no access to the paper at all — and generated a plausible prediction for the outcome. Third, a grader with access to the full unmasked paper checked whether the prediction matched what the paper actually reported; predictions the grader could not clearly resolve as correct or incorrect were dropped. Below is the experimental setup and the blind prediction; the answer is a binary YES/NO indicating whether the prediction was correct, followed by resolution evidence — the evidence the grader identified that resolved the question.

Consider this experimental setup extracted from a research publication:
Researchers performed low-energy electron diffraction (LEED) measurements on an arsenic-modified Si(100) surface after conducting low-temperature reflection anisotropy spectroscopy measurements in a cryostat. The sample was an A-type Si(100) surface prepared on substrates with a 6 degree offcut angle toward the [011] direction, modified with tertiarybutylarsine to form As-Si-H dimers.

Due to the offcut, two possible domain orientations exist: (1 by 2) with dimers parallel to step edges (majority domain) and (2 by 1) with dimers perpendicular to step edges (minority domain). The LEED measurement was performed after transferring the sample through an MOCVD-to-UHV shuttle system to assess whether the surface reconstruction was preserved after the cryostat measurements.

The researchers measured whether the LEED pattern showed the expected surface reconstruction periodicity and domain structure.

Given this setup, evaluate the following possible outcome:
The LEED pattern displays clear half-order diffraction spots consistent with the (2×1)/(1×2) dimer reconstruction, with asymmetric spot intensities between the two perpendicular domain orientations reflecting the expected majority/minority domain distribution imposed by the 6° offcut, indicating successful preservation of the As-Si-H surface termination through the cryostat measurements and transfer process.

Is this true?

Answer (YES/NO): YES